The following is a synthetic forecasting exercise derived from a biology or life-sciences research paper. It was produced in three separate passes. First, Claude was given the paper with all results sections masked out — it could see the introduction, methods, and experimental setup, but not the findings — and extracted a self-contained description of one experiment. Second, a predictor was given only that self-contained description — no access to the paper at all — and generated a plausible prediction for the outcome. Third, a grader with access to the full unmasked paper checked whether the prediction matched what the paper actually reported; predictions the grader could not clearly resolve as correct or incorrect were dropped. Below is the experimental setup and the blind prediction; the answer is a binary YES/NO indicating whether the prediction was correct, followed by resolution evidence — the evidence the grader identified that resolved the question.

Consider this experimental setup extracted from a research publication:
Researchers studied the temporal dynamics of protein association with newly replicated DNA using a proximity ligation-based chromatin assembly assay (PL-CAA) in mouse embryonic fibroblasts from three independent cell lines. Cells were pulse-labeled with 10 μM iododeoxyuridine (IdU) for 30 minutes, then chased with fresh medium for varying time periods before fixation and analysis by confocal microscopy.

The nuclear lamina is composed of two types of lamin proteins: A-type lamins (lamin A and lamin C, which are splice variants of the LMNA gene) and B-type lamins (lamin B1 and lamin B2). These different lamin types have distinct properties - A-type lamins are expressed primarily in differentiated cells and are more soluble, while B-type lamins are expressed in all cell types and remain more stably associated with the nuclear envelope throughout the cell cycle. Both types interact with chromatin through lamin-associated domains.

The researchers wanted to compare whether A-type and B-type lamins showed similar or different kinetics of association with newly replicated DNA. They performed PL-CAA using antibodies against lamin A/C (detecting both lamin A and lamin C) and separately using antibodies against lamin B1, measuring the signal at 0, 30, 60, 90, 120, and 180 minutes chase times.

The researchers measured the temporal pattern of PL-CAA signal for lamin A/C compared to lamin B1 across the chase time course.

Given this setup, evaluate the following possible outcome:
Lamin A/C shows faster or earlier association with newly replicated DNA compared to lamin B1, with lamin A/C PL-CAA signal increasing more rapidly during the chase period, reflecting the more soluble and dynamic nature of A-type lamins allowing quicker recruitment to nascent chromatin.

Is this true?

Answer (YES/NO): NO